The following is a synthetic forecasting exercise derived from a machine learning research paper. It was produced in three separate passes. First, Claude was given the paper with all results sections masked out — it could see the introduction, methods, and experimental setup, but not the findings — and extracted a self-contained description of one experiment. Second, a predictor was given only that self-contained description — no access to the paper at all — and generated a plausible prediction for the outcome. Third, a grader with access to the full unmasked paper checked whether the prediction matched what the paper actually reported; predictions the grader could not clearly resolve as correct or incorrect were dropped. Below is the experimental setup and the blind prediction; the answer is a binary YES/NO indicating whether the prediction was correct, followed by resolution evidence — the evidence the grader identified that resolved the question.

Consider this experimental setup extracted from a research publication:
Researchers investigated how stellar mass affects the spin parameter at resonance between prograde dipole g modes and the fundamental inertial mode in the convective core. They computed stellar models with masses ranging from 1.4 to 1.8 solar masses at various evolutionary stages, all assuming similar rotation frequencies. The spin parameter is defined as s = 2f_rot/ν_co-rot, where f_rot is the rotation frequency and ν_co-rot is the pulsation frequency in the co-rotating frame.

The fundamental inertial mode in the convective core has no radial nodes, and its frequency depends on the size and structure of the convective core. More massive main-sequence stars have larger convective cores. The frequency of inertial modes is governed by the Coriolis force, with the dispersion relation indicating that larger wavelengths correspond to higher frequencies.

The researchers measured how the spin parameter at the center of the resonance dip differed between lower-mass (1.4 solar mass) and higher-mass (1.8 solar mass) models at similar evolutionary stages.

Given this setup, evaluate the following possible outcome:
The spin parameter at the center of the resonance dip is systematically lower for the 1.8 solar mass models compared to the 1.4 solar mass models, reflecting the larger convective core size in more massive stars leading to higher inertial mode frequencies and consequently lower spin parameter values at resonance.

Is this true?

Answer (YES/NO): YES